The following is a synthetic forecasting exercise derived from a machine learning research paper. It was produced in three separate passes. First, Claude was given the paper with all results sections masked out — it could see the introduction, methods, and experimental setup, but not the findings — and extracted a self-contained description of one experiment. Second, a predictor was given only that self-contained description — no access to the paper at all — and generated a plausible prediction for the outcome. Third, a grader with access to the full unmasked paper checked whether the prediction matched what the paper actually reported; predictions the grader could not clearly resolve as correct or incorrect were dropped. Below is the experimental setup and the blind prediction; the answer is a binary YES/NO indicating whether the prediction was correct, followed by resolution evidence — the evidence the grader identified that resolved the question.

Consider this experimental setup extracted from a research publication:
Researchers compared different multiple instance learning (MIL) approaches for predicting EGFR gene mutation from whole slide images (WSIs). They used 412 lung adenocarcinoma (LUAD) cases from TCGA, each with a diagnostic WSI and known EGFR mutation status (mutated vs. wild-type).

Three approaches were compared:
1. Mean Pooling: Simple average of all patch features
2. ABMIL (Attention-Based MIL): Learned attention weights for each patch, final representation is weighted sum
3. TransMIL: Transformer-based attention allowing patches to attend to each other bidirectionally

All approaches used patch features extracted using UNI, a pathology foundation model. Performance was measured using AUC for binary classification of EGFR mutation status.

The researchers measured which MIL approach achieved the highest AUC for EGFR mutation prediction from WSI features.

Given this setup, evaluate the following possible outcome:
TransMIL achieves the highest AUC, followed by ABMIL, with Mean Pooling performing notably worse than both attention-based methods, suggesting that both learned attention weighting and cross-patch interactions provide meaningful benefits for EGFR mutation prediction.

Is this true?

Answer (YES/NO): NO